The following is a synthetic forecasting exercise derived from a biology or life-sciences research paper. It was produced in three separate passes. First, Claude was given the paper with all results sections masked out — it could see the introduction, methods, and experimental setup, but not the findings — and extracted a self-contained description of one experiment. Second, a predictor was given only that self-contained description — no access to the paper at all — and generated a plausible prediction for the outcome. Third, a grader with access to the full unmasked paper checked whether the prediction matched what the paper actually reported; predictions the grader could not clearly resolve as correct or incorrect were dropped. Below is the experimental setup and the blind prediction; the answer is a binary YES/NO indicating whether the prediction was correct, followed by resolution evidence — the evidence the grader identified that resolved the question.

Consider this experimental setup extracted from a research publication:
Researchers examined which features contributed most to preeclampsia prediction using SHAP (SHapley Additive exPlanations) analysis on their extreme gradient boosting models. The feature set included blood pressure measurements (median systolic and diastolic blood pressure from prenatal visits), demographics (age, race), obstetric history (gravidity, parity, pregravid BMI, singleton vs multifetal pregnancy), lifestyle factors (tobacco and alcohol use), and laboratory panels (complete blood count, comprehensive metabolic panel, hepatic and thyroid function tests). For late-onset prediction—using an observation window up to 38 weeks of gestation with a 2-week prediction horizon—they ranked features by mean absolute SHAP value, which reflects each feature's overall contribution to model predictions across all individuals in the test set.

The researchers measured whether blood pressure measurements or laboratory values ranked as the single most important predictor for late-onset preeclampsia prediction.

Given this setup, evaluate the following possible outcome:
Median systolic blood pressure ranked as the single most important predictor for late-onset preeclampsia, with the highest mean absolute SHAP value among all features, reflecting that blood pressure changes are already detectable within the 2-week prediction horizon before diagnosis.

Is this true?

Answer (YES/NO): YES